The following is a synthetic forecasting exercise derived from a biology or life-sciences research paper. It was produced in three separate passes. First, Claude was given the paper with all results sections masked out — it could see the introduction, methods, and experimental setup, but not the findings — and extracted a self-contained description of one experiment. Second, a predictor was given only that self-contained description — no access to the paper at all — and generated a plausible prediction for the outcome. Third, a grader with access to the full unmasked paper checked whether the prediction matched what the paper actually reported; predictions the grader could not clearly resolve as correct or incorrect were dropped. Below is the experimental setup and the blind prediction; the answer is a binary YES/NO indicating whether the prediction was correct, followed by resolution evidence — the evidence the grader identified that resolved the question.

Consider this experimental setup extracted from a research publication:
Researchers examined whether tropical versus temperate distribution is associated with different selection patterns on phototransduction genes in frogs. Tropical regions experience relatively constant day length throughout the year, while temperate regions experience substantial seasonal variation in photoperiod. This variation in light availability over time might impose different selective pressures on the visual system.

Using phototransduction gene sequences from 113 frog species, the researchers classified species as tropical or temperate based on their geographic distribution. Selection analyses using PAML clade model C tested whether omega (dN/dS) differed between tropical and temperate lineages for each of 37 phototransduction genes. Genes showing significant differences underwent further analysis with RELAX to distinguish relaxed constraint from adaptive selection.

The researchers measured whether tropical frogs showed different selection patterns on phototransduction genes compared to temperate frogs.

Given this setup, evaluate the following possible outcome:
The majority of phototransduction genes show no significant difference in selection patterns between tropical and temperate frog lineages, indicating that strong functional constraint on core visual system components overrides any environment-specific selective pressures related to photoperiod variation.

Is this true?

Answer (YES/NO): YES